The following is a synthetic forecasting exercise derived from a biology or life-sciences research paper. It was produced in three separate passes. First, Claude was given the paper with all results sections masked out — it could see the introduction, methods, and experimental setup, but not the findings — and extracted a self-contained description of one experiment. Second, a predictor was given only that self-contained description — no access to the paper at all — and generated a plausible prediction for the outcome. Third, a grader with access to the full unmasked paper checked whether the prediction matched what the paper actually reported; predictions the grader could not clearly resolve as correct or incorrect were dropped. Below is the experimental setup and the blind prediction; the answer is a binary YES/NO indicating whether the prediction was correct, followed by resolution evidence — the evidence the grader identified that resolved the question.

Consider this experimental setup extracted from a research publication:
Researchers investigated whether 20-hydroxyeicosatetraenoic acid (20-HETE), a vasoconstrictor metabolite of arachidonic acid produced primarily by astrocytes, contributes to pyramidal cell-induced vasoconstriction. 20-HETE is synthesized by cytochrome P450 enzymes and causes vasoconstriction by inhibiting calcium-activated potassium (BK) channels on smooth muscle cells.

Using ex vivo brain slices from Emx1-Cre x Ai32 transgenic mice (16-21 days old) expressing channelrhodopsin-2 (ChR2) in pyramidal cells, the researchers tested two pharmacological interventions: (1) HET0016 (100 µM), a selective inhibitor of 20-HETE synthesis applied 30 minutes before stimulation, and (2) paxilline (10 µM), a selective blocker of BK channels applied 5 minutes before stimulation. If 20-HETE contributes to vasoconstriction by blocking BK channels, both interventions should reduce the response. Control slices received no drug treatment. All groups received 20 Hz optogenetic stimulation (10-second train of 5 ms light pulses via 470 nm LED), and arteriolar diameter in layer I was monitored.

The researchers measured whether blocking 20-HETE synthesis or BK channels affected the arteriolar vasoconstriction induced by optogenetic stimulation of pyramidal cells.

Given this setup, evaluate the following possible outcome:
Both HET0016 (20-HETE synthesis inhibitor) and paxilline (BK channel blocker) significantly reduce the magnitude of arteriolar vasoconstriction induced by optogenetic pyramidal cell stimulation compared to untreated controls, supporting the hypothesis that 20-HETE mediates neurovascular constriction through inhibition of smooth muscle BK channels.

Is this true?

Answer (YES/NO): NO